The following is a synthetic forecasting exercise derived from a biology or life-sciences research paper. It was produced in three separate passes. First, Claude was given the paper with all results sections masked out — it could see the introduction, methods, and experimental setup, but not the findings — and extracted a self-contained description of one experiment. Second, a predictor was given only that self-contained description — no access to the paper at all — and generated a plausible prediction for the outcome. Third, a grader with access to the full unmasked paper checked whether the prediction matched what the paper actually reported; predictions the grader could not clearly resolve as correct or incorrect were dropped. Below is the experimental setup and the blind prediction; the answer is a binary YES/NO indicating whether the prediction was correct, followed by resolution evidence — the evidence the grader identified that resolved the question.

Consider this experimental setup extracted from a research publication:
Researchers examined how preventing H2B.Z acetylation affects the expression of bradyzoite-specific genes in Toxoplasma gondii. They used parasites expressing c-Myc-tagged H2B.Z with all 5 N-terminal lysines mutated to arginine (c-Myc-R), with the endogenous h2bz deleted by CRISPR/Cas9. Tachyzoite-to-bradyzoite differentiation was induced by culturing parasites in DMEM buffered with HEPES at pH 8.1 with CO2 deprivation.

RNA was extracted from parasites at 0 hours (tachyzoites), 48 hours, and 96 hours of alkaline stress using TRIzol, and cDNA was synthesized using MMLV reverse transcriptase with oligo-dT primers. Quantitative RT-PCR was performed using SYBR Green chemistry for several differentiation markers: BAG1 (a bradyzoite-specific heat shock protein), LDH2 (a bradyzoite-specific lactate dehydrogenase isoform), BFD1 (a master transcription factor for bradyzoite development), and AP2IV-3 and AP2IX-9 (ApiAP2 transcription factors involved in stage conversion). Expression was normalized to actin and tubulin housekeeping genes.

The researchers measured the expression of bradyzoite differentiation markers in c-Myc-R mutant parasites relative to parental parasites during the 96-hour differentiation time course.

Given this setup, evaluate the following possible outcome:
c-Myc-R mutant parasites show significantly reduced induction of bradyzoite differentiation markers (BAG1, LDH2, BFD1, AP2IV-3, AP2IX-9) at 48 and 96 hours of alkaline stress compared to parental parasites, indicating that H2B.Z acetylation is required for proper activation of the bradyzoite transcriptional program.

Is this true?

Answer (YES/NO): NO